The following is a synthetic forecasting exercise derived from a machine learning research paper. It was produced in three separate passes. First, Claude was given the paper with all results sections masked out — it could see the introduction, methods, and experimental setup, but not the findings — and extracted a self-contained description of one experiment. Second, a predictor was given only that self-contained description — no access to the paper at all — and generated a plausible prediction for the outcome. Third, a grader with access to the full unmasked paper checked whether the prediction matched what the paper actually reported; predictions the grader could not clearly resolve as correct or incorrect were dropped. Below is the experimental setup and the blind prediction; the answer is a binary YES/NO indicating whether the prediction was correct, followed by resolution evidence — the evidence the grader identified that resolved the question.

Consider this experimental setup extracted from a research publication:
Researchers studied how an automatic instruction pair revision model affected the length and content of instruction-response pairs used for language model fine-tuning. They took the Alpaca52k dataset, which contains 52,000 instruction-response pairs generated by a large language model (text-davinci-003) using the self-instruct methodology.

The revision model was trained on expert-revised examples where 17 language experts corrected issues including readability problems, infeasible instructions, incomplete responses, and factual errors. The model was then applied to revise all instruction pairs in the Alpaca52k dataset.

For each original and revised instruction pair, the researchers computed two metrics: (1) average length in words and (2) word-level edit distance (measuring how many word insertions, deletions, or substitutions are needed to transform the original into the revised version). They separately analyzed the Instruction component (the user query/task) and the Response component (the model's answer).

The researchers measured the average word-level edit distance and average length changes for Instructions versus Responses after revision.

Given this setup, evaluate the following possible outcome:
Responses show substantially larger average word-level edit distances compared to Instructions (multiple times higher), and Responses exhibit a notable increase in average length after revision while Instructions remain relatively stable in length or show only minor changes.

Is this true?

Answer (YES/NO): YES